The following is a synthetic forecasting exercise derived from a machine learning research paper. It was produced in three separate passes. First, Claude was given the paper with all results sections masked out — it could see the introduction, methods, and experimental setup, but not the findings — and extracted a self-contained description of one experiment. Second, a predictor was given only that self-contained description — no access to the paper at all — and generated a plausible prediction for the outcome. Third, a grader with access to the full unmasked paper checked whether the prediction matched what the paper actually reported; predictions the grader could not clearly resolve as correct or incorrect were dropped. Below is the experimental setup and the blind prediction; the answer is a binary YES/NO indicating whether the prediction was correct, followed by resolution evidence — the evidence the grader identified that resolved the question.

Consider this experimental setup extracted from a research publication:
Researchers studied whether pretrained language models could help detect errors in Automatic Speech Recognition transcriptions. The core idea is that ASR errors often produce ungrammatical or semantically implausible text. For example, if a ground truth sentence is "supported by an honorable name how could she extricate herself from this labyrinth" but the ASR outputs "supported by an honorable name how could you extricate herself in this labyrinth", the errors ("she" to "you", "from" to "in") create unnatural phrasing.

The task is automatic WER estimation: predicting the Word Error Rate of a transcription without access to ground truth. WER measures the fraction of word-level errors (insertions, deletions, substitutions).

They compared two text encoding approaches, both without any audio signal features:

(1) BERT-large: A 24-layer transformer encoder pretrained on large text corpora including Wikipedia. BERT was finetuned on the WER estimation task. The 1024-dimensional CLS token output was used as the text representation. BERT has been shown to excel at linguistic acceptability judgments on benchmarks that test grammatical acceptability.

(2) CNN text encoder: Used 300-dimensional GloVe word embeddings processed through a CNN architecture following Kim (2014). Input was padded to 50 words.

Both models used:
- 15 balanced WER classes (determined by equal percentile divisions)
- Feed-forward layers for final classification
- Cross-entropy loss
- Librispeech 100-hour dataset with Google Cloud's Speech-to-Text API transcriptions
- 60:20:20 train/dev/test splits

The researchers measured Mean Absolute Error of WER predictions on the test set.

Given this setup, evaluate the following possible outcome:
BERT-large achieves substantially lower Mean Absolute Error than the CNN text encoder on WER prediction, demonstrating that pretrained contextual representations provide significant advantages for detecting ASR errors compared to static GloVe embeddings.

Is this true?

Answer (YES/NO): YES